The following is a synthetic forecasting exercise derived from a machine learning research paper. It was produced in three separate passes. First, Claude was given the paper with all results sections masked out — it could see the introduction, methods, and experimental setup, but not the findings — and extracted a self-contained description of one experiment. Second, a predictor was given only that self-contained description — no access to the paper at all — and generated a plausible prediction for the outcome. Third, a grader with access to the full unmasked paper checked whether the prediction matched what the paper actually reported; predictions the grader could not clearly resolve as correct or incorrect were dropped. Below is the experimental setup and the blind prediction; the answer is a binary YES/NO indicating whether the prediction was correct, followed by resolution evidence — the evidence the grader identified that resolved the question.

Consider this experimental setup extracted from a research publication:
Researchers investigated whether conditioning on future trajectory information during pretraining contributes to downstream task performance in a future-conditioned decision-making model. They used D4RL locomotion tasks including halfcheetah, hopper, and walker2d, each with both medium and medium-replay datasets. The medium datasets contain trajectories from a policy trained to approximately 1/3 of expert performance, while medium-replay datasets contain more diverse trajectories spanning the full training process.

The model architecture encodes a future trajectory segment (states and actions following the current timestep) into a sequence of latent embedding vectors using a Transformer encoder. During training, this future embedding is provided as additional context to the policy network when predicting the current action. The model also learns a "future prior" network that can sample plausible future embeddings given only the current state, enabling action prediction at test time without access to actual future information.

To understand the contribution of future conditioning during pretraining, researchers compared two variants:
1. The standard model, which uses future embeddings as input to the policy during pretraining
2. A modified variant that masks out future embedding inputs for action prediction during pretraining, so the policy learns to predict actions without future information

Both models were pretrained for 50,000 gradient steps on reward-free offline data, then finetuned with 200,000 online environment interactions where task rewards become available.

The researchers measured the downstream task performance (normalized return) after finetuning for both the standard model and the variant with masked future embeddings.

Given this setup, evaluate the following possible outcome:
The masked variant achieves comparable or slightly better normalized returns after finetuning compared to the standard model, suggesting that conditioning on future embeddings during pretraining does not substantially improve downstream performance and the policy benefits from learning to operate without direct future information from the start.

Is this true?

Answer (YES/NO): NO